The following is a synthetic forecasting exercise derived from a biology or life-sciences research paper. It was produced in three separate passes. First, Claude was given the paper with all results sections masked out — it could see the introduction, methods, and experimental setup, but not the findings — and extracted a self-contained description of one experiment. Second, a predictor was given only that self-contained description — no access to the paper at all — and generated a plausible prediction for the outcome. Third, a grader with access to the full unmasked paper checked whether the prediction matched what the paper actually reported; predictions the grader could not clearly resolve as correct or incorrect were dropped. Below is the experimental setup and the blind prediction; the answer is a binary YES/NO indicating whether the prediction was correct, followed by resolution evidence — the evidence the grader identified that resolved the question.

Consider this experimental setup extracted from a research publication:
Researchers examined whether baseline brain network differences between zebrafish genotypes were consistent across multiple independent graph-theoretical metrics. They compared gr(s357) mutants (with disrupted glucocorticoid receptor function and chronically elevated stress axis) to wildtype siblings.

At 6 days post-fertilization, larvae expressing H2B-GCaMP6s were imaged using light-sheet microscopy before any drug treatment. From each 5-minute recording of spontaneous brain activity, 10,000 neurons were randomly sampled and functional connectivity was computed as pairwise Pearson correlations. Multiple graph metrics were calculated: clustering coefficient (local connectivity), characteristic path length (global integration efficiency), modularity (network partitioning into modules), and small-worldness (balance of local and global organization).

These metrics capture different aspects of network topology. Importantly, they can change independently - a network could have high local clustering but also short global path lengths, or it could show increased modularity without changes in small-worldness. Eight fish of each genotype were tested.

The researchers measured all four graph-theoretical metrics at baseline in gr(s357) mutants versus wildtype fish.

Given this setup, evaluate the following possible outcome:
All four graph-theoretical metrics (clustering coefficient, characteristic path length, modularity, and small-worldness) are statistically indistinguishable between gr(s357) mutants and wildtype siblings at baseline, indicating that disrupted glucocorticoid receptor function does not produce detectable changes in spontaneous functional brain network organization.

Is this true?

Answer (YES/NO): NO